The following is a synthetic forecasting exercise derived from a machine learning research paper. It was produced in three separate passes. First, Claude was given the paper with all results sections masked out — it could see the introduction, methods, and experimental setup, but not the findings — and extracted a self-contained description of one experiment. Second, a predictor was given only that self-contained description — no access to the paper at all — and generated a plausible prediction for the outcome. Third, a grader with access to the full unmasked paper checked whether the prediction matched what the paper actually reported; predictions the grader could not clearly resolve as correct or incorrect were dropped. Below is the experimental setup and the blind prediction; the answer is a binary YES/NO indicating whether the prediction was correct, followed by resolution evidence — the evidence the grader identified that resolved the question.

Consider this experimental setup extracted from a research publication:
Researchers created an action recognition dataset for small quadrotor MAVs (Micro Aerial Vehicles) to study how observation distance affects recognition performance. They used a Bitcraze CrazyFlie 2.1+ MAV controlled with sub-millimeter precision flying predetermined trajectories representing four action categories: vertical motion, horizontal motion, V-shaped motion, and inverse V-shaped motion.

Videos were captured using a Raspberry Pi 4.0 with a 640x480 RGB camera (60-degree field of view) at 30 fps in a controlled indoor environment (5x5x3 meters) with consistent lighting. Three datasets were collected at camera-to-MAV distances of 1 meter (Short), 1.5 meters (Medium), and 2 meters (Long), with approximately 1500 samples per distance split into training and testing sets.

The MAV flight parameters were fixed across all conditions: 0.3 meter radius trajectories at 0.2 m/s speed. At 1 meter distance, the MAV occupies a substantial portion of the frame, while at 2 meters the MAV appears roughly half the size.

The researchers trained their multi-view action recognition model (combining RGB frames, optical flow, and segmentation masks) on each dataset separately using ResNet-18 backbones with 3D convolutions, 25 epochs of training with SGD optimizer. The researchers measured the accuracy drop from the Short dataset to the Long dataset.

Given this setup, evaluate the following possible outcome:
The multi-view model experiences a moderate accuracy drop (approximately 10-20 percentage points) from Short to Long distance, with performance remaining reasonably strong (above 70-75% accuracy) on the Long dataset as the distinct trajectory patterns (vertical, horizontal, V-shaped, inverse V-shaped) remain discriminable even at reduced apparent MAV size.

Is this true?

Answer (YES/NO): NO